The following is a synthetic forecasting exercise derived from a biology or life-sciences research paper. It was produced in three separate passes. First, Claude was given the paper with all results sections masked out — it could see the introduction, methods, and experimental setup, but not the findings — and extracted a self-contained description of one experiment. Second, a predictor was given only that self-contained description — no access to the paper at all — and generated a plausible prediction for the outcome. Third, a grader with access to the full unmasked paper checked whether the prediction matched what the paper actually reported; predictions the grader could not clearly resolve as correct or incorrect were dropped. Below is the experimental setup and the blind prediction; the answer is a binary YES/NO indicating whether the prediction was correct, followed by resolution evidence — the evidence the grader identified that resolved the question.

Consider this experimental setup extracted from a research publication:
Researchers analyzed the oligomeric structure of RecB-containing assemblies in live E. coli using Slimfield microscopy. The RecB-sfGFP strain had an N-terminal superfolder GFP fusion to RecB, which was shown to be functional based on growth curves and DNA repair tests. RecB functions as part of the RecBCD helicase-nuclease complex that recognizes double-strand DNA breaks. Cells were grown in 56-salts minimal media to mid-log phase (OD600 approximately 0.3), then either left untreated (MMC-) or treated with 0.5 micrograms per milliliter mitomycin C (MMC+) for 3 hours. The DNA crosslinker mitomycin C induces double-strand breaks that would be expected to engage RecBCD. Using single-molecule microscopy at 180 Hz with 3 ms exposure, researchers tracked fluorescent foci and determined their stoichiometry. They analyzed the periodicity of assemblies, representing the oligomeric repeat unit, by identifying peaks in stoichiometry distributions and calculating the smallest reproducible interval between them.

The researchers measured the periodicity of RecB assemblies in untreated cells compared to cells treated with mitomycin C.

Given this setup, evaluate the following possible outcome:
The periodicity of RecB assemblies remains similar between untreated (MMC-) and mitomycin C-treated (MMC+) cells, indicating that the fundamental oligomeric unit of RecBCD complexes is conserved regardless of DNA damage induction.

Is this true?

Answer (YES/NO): YES